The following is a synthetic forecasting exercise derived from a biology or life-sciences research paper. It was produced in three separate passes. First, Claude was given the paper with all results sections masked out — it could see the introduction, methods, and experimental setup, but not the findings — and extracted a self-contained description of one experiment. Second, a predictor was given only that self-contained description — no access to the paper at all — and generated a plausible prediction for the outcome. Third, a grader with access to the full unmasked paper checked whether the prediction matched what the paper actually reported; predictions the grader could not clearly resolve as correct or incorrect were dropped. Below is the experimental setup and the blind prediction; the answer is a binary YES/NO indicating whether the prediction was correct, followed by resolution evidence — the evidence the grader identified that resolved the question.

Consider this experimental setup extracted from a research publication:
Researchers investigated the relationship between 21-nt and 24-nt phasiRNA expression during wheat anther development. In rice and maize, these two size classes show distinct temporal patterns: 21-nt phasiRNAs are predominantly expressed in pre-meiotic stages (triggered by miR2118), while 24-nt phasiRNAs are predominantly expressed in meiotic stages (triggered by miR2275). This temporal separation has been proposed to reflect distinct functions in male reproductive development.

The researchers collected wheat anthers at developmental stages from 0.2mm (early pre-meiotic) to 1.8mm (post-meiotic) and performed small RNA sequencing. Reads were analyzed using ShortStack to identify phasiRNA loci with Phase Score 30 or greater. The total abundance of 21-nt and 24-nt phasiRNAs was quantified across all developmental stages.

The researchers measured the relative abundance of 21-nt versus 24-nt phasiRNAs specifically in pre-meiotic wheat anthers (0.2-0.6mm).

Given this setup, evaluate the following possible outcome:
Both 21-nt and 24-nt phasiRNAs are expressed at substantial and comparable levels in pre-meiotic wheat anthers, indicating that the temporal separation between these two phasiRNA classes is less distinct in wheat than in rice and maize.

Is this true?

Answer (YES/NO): NO